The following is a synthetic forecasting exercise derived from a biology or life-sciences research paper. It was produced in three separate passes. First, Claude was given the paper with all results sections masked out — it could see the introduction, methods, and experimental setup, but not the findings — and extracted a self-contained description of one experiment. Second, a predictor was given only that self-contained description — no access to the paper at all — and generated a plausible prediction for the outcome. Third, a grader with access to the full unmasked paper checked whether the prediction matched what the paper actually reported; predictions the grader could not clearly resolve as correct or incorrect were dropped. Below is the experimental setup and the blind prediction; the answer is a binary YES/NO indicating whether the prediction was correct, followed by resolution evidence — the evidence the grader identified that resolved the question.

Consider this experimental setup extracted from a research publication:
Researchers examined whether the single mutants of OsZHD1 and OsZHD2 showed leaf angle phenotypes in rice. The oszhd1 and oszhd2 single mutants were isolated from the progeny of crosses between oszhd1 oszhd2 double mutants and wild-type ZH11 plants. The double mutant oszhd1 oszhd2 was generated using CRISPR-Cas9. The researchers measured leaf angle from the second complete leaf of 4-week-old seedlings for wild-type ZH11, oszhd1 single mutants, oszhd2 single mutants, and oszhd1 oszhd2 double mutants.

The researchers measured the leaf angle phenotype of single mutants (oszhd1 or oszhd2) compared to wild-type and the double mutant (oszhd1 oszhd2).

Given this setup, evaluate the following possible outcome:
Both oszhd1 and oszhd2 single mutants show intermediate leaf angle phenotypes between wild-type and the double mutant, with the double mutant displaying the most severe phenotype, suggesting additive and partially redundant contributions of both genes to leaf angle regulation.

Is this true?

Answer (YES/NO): YES